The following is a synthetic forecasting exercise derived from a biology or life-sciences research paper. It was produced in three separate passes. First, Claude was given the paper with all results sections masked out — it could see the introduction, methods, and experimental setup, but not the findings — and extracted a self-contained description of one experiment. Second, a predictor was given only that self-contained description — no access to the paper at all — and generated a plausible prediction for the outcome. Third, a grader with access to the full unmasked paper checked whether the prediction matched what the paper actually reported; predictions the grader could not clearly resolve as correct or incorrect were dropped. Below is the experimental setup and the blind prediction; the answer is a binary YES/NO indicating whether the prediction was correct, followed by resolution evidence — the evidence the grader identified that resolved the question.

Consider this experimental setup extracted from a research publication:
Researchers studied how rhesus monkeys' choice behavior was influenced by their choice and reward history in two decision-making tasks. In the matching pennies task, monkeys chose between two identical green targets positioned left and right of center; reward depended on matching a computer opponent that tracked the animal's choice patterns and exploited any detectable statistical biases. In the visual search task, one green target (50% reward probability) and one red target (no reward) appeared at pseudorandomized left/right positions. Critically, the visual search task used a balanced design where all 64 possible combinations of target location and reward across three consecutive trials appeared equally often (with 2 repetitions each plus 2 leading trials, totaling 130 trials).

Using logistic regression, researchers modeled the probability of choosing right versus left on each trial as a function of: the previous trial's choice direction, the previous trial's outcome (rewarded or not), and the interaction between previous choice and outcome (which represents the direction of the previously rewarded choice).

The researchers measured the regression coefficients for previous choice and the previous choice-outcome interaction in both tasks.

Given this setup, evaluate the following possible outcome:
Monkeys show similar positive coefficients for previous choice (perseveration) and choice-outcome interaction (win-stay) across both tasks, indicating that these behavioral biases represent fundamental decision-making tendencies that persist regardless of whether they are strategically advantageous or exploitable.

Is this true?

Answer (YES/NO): NO